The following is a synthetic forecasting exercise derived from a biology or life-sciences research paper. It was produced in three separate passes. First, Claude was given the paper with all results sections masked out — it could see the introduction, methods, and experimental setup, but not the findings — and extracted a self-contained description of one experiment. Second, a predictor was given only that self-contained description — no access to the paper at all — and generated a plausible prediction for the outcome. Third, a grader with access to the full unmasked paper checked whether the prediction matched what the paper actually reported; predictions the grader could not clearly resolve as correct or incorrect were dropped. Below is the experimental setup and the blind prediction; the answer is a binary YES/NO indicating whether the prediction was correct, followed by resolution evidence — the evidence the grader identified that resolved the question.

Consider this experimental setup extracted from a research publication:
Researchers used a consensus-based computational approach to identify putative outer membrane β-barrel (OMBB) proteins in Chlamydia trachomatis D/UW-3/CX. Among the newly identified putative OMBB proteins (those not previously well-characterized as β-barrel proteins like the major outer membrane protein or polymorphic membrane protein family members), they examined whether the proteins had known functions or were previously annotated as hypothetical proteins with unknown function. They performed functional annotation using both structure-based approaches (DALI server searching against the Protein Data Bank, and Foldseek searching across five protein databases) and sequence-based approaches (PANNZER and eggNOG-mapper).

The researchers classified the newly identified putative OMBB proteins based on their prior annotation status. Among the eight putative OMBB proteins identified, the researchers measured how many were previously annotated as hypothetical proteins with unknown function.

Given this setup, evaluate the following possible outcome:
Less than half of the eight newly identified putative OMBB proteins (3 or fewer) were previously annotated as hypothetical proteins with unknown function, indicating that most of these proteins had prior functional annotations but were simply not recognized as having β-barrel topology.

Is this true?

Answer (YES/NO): YES